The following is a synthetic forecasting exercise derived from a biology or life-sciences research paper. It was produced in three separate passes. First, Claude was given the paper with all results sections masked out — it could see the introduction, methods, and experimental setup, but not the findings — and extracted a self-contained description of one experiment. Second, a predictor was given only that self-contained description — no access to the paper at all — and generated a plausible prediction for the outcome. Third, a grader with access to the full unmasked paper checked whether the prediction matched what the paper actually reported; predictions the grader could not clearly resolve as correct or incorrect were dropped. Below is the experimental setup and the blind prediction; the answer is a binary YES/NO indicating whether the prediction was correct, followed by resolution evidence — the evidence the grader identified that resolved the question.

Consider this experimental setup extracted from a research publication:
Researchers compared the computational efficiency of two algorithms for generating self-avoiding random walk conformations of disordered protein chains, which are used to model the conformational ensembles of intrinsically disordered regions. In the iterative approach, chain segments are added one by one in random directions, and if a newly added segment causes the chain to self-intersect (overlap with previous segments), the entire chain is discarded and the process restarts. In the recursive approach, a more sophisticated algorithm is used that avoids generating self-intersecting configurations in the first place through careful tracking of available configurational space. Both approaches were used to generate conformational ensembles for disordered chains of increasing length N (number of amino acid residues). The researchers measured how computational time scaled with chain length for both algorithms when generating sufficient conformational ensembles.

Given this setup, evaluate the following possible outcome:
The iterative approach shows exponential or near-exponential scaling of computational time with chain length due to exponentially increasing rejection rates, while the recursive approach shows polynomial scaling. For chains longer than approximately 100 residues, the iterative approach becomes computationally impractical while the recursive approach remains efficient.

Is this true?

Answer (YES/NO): NO